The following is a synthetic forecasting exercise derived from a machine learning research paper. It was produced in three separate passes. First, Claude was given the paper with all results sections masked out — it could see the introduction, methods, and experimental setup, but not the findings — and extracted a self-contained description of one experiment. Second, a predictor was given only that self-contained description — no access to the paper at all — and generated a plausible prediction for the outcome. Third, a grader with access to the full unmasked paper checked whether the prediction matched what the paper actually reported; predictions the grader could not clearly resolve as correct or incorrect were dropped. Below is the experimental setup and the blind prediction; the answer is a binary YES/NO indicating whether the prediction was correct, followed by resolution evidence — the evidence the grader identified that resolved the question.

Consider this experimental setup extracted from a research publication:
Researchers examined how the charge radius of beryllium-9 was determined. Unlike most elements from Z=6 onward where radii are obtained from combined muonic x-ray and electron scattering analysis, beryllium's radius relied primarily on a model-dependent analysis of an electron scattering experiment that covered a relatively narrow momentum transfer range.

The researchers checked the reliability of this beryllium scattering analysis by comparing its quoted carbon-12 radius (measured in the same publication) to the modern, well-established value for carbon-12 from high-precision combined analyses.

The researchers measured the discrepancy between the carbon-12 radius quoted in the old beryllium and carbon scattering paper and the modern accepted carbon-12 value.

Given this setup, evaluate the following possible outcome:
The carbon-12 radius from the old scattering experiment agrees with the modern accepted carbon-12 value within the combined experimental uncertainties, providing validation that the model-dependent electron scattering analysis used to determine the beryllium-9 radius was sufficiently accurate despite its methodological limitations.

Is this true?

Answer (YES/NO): NO